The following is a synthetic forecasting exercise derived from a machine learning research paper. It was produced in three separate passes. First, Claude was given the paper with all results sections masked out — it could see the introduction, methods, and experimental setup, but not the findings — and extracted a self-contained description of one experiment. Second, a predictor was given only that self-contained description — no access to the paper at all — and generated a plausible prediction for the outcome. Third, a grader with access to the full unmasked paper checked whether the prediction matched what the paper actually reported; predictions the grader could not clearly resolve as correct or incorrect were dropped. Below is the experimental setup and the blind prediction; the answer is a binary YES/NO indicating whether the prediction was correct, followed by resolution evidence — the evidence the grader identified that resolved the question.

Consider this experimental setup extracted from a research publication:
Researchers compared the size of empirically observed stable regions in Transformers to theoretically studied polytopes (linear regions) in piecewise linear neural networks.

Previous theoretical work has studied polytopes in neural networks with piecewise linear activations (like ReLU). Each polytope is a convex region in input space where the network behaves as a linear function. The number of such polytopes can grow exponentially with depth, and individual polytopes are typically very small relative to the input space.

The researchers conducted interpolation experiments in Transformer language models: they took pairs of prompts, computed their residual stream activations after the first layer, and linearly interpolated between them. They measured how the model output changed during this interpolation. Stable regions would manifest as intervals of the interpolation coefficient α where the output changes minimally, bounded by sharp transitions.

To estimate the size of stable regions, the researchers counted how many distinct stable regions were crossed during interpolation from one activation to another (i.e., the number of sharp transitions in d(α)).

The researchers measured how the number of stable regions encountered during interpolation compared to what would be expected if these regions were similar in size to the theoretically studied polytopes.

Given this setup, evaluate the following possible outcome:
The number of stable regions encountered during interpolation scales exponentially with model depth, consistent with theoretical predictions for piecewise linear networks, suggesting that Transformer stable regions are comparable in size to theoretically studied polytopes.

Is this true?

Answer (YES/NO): NO